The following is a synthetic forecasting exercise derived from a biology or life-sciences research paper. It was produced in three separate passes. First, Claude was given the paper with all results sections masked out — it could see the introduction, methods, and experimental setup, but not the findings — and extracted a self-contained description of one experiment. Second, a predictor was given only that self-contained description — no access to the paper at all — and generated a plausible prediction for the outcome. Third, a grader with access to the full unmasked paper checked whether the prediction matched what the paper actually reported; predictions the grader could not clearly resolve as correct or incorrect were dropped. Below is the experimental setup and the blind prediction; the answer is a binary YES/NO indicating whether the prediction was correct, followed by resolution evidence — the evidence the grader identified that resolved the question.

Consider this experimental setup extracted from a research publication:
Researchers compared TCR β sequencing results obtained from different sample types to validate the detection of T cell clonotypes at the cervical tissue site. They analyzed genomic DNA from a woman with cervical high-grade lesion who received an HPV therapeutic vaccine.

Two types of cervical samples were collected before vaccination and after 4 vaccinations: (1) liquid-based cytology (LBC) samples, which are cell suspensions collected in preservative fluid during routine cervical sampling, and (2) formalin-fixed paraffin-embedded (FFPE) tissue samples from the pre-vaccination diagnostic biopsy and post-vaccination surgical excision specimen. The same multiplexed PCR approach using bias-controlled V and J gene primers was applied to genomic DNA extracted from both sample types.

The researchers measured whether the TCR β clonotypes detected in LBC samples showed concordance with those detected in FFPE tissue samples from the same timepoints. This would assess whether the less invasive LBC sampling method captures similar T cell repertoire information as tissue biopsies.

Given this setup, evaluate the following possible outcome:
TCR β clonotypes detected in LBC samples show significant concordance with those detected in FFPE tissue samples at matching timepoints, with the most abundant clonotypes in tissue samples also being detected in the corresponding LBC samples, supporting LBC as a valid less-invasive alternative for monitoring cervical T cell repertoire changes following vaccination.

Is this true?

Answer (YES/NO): NO